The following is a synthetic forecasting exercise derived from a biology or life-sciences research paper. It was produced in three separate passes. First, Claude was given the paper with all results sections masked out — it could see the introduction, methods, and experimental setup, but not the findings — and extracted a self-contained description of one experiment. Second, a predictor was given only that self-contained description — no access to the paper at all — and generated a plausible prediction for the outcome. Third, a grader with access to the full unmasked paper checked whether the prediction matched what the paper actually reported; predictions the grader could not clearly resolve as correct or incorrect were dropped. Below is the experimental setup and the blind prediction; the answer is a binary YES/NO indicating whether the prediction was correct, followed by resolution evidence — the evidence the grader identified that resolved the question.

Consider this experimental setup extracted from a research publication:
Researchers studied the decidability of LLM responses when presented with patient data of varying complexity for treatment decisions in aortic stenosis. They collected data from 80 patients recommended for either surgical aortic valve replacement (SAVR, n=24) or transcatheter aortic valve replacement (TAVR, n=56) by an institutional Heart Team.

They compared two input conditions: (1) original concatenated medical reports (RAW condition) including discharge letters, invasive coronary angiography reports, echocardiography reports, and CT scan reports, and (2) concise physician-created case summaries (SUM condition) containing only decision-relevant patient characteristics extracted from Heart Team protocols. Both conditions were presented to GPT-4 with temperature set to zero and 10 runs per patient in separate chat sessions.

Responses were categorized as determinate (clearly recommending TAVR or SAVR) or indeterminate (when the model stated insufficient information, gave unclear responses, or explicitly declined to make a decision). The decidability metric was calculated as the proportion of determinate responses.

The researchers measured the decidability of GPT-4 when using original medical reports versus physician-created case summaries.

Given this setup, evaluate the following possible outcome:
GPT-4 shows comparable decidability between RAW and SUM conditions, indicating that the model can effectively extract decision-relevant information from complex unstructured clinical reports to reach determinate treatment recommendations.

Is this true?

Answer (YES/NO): NO